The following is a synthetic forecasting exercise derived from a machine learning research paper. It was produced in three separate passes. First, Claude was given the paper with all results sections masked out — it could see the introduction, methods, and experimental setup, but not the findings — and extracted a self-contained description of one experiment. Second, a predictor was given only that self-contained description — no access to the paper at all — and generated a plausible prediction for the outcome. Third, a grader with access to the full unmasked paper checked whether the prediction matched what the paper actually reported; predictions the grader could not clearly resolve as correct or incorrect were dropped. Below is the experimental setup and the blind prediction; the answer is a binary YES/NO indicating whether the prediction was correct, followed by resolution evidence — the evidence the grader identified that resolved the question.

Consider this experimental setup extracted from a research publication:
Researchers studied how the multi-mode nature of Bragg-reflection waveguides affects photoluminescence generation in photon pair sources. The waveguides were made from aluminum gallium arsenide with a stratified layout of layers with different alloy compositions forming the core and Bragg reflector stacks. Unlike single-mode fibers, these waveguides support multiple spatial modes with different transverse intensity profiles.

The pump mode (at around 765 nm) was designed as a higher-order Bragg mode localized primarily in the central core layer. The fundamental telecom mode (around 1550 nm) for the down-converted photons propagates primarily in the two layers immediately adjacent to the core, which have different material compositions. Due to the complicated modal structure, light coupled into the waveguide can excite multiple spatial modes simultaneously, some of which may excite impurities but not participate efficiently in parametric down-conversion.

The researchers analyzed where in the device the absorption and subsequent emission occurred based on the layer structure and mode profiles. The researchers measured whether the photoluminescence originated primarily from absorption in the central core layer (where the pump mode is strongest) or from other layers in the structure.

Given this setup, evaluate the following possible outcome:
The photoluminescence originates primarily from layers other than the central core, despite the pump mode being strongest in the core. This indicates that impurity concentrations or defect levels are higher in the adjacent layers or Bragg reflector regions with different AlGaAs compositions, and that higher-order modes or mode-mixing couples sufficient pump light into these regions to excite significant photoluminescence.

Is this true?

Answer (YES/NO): YES